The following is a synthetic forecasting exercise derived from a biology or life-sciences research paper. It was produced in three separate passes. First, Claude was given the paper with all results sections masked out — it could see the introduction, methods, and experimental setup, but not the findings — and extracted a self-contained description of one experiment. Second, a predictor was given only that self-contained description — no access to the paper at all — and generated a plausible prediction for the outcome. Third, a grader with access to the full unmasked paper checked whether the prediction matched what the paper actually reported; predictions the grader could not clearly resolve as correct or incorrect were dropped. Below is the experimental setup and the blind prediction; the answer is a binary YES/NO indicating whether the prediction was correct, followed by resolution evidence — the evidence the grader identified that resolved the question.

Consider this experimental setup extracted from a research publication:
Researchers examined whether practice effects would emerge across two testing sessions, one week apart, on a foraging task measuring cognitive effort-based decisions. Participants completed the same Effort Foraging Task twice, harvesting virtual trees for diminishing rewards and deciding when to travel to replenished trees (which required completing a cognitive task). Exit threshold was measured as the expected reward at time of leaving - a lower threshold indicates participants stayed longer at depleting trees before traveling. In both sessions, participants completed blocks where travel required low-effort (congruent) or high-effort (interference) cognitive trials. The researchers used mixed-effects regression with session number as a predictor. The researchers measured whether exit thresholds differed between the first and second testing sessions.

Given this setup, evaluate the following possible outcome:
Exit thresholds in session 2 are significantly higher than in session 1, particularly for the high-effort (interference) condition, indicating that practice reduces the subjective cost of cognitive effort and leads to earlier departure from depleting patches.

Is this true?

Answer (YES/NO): NO